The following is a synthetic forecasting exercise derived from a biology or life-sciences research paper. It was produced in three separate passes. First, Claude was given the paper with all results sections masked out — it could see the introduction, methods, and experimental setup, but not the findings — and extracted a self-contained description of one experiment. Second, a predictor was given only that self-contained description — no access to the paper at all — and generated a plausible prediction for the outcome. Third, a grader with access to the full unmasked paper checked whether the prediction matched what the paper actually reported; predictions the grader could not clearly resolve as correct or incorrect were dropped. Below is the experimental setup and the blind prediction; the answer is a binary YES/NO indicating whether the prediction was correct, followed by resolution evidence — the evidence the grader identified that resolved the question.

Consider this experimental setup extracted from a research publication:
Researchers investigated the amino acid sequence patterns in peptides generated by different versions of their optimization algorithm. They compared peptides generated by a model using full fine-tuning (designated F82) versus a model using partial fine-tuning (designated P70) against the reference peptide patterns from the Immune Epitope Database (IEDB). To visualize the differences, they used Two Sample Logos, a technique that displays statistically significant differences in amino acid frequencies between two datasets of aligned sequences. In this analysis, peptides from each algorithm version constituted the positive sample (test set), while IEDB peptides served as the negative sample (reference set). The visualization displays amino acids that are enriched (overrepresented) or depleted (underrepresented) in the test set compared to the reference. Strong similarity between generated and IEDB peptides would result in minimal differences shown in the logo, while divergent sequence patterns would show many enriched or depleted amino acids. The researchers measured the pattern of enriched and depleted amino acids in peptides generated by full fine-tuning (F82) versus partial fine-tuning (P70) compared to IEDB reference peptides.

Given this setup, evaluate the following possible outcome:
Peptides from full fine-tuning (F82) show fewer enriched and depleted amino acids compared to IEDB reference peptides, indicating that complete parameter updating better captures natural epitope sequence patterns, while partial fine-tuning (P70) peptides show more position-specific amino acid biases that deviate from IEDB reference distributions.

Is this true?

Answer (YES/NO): NO